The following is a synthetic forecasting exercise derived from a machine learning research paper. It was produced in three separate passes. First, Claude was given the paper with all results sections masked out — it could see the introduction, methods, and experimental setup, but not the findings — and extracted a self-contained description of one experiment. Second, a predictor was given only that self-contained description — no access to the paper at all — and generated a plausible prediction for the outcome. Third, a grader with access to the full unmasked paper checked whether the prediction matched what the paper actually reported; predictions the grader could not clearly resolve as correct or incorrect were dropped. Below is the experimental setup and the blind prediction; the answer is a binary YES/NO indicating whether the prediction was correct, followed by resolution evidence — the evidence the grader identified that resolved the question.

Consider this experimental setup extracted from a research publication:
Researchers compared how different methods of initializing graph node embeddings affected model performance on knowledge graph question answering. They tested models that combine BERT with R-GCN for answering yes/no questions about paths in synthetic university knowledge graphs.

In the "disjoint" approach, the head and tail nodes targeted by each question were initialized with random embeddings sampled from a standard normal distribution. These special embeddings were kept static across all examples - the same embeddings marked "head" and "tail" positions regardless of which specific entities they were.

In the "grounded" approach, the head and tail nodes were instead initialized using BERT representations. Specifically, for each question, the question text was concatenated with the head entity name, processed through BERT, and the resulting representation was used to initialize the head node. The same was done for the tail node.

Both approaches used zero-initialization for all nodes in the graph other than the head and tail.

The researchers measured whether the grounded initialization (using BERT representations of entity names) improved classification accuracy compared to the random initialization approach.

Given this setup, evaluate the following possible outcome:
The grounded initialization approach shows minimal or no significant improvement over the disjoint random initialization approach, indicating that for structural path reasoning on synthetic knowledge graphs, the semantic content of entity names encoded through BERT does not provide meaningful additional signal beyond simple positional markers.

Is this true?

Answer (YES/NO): YES